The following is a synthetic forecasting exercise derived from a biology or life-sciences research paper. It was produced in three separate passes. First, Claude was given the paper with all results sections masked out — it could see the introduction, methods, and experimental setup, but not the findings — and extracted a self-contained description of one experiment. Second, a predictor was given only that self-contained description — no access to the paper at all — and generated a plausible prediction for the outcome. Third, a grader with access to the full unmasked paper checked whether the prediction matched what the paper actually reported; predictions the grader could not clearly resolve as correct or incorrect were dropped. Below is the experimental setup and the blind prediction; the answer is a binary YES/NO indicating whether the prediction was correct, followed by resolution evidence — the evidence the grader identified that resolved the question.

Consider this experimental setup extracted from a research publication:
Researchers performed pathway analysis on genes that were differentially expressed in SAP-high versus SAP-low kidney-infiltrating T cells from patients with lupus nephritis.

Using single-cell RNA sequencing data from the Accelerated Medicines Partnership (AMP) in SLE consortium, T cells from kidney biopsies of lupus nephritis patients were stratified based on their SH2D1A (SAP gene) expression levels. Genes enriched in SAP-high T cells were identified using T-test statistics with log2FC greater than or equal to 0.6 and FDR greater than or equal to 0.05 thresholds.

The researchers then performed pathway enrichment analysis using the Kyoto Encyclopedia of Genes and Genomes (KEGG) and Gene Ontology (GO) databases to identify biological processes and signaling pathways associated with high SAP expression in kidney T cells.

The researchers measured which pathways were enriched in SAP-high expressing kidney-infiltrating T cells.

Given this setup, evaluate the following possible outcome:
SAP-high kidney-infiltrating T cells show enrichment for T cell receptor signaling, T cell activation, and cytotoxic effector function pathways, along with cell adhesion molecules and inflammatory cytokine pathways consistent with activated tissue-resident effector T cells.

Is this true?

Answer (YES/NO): NO